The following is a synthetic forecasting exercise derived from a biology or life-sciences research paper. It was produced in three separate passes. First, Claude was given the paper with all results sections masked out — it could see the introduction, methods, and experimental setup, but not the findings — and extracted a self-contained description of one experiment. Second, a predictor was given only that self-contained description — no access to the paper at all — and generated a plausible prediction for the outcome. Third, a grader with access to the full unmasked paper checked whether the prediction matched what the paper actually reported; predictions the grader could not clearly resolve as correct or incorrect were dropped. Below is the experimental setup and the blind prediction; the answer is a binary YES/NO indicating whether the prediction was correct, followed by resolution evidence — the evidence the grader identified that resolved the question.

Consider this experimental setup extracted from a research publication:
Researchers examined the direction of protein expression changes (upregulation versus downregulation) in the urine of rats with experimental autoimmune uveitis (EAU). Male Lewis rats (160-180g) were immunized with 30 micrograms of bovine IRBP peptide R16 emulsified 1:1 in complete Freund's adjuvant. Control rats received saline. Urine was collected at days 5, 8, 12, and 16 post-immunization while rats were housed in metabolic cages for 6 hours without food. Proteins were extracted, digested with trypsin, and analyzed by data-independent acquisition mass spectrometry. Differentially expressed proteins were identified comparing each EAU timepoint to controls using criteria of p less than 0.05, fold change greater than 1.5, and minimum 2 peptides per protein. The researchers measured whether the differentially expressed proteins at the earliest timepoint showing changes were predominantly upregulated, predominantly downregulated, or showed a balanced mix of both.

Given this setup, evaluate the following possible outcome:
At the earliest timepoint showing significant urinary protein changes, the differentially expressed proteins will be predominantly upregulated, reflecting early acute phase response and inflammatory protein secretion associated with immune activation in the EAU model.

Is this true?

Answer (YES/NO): NO